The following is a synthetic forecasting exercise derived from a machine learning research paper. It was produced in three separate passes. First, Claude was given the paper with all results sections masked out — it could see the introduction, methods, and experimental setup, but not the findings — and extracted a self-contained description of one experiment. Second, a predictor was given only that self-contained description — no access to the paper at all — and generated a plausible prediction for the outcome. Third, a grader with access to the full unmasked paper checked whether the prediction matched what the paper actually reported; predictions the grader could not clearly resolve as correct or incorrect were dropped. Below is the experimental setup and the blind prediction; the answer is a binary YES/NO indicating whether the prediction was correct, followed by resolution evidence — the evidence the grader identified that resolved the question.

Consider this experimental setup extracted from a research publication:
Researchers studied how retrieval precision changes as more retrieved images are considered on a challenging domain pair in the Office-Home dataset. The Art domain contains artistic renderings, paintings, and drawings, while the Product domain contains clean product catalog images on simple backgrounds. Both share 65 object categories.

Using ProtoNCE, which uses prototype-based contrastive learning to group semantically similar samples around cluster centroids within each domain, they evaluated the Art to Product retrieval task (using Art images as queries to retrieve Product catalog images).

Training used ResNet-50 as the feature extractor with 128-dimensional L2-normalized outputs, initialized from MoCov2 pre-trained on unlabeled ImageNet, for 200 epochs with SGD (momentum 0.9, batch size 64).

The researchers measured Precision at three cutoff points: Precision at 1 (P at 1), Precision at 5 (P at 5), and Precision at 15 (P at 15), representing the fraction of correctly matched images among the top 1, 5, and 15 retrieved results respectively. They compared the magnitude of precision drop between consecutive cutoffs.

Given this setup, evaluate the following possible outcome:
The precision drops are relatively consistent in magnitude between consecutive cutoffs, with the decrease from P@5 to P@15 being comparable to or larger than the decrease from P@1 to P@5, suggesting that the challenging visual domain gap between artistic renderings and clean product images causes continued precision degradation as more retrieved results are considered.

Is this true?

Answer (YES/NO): YES